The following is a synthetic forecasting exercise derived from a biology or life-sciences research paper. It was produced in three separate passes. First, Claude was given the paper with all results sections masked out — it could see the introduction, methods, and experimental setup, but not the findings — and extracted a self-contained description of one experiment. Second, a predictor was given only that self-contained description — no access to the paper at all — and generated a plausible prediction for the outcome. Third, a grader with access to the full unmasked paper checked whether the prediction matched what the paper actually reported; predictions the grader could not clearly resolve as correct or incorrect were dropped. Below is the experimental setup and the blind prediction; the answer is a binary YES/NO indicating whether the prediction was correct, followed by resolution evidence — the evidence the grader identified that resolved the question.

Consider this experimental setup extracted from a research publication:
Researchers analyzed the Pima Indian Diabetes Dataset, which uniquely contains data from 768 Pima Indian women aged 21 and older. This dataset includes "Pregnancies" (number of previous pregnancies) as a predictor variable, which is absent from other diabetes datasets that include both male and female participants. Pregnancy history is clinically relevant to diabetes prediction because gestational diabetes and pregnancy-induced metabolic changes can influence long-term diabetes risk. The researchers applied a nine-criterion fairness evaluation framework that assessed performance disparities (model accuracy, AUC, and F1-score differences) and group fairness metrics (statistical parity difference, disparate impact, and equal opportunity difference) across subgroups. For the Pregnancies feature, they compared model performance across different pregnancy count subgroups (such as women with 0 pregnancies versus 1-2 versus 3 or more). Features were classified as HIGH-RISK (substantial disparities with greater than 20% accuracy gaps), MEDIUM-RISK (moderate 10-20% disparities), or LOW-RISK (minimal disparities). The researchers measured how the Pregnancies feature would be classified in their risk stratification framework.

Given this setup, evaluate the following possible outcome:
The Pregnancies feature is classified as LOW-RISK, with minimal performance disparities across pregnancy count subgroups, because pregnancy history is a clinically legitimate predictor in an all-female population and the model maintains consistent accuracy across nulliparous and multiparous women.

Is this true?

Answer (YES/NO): YES